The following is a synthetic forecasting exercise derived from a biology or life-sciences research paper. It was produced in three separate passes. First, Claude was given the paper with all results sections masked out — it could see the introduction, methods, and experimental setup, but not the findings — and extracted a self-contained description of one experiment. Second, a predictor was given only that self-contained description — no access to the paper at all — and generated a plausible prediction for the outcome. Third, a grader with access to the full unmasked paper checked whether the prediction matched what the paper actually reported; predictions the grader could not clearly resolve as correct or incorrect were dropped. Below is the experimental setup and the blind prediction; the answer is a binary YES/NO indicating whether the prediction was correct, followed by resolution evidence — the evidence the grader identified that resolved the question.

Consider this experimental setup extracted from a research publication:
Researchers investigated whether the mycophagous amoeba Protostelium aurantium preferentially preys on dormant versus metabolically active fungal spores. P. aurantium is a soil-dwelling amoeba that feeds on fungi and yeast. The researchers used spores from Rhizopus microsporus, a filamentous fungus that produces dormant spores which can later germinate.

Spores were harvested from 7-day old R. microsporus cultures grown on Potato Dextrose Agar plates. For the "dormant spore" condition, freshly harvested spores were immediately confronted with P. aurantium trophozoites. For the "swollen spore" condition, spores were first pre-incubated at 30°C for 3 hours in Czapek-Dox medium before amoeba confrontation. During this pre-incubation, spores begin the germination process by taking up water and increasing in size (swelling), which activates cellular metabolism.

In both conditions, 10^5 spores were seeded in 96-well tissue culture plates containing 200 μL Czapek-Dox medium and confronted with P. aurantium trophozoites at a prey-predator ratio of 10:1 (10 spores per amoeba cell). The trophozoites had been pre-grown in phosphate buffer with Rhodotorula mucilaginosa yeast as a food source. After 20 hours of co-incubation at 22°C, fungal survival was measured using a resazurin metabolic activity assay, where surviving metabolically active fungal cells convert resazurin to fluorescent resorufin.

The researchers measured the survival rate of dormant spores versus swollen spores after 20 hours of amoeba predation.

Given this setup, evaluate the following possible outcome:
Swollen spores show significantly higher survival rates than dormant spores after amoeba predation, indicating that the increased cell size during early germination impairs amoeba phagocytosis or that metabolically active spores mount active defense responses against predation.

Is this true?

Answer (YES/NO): YES